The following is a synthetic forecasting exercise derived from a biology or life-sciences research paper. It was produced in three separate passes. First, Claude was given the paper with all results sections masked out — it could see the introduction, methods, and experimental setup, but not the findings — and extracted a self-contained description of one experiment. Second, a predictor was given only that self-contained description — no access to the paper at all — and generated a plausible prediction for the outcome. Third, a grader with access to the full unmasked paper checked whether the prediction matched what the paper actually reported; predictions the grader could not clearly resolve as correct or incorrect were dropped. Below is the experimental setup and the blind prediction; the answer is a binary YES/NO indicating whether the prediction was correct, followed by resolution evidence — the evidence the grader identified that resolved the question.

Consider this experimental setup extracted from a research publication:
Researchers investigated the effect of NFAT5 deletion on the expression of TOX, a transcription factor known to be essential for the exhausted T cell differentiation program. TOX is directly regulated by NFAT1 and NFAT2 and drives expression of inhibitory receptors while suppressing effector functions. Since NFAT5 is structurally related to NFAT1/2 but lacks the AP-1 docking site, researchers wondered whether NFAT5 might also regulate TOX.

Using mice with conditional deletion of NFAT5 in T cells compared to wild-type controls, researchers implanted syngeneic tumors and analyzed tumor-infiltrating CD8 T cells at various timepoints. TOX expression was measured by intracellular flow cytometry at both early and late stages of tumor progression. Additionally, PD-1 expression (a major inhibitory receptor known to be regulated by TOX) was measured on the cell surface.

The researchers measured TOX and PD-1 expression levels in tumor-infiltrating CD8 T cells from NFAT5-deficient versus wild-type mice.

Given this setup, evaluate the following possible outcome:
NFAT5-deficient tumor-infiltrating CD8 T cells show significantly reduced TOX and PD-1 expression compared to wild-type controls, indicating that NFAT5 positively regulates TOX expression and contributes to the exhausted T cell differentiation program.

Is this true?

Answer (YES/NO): YES